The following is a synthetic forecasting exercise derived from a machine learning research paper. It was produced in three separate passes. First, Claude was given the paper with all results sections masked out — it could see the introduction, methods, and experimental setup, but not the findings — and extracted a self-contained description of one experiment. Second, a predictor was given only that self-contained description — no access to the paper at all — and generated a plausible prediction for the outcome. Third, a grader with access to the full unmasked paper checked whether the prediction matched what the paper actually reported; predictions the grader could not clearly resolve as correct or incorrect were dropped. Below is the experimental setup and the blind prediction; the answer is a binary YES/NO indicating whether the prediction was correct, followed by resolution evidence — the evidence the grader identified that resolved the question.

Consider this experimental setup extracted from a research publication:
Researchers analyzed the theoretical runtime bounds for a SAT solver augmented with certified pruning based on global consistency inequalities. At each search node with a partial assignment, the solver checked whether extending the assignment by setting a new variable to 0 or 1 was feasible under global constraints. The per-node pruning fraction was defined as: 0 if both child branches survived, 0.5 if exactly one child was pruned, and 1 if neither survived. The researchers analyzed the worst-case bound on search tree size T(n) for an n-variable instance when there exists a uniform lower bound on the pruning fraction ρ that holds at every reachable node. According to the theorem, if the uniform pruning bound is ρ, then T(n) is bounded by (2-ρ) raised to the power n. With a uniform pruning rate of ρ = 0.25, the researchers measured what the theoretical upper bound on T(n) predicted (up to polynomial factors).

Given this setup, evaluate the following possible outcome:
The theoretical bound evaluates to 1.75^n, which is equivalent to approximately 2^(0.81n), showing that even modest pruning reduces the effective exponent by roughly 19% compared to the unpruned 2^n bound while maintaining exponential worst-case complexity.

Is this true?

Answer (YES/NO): YES